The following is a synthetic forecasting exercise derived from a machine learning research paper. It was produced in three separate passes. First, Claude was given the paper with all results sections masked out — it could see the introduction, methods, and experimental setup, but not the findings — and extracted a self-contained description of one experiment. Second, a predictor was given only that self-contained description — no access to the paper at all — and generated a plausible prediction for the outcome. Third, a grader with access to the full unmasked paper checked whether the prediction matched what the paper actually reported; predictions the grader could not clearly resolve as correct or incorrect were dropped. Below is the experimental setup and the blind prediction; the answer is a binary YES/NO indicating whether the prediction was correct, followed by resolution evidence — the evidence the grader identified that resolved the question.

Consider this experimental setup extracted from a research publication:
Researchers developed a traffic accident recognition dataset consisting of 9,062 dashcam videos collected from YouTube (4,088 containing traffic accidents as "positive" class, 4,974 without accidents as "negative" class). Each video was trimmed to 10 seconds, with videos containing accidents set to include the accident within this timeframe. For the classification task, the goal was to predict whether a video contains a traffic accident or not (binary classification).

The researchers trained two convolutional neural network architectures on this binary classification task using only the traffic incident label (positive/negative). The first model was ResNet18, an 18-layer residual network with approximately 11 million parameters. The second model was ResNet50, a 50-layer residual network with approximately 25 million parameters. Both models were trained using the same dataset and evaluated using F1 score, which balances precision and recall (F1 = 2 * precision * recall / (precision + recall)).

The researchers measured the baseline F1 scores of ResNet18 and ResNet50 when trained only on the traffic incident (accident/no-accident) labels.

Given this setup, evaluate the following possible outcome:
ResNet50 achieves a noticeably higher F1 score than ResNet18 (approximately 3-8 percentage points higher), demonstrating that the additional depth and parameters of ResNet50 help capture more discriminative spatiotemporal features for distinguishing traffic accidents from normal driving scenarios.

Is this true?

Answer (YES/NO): NO